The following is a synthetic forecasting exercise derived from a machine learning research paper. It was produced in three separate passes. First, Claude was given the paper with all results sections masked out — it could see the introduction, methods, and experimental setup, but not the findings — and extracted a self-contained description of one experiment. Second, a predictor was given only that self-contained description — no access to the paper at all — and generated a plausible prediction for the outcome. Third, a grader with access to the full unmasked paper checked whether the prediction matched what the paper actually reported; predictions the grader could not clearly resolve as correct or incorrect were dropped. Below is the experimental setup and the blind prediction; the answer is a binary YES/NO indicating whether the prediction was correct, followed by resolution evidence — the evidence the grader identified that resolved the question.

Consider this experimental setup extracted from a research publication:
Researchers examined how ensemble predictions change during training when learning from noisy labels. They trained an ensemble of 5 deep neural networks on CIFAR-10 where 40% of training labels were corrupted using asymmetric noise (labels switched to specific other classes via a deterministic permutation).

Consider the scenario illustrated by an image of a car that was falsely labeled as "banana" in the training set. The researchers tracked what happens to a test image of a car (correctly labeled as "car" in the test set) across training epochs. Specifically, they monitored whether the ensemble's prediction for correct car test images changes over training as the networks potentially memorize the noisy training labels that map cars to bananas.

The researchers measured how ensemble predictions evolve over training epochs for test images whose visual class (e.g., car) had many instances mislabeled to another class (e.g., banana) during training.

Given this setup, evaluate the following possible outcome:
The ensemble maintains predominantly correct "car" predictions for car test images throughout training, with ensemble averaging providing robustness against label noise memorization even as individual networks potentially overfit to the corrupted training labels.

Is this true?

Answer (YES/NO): NO